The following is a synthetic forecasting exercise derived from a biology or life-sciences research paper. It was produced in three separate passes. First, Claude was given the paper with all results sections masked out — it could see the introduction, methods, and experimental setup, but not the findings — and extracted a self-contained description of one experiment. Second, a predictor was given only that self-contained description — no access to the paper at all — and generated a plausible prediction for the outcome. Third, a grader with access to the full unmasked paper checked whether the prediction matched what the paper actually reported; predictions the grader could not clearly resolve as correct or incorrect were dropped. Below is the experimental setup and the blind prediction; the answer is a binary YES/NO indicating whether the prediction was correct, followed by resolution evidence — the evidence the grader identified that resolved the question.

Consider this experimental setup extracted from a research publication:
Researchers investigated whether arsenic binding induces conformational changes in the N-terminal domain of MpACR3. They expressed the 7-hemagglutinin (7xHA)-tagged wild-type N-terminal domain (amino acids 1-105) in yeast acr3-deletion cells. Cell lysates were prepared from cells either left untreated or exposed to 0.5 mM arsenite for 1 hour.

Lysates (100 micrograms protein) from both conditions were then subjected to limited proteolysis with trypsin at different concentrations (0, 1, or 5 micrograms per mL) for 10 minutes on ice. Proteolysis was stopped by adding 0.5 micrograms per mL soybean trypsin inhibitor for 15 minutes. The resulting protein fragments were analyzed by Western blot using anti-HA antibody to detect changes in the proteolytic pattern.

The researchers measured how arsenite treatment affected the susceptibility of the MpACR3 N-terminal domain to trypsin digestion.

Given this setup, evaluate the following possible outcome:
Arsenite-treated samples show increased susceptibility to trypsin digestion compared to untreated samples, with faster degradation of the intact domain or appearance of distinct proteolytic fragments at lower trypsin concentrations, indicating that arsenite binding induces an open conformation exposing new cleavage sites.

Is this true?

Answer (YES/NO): NO